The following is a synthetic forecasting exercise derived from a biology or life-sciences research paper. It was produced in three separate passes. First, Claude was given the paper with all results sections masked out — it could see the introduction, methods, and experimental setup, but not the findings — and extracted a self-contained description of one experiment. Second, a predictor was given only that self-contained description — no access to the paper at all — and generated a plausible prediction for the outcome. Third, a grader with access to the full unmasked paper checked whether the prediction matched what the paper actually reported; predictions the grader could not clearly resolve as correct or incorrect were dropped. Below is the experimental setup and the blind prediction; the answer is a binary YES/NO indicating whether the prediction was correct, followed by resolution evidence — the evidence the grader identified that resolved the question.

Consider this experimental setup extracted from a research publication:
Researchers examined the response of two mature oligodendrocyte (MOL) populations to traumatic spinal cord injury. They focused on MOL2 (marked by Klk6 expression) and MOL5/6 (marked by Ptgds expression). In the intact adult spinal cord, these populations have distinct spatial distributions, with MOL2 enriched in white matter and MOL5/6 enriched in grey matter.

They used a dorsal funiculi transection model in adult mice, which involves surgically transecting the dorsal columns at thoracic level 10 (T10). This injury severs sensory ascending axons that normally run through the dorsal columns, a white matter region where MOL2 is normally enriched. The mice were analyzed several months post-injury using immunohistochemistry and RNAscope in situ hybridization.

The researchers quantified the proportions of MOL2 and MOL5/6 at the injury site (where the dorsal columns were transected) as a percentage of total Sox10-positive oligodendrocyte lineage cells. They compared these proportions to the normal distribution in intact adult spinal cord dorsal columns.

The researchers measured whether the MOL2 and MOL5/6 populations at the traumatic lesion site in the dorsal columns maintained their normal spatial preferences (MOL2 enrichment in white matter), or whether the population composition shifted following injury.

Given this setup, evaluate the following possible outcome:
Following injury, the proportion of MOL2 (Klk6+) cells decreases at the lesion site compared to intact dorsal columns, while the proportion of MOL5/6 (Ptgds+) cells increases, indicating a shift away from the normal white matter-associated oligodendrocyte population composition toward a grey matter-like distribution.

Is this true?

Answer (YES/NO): YES